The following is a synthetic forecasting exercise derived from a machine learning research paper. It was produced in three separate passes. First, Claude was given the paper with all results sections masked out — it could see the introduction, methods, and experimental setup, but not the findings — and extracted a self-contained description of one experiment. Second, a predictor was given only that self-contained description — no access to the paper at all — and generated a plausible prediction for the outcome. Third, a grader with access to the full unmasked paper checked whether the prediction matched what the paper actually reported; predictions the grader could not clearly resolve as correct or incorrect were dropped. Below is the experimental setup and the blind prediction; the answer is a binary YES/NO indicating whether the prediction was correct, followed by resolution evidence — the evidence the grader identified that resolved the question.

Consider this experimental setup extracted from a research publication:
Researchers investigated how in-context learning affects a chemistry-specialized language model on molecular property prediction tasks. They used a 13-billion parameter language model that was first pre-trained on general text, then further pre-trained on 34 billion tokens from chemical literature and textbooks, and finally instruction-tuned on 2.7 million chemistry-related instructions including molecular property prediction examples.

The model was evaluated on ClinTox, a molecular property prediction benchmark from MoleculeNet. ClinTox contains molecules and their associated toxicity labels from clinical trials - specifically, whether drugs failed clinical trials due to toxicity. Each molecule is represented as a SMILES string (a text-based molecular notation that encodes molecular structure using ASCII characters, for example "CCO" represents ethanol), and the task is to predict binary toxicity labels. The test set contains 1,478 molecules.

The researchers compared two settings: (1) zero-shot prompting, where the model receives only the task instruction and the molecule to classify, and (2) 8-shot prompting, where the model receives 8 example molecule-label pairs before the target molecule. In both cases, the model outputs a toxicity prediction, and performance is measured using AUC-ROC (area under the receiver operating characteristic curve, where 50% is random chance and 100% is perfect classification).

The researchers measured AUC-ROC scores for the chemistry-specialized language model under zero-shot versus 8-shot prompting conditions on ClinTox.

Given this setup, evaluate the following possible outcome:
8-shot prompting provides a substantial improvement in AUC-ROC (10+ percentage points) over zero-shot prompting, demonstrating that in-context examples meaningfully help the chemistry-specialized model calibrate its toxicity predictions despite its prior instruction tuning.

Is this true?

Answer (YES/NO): NO